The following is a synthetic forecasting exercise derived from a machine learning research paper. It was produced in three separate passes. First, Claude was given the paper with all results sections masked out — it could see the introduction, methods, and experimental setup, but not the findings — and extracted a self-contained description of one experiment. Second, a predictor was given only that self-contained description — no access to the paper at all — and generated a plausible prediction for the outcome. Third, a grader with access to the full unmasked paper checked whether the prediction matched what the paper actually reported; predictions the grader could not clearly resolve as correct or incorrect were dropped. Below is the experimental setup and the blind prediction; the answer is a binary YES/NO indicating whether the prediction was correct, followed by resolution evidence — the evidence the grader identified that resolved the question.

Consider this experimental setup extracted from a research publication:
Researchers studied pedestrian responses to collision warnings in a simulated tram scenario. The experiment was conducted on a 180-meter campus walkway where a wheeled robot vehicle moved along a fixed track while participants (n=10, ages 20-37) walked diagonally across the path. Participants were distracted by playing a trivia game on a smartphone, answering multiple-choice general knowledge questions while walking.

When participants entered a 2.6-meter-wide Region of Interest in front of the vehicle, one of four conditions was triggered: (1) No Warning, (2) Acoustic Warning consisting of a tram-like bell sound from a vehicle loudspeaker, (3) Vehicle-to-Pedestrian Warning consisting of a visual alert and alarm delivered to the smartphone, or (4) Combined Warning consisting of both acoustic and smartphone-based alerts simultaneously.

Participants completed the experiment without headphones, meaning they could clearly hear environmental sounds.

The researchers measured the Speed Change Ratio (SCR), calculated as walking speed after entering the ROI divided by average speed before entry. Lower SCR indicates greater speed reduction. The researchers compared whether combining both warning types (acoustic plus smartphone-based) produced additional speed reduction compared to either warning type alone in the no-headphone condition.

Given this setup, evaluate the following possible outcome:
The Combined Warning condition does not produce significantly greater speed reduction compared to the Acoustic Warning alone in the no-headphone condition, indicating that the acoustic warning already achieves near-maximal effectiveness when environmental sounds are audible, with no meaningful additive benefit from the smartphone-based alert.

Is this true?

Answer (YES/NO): YES